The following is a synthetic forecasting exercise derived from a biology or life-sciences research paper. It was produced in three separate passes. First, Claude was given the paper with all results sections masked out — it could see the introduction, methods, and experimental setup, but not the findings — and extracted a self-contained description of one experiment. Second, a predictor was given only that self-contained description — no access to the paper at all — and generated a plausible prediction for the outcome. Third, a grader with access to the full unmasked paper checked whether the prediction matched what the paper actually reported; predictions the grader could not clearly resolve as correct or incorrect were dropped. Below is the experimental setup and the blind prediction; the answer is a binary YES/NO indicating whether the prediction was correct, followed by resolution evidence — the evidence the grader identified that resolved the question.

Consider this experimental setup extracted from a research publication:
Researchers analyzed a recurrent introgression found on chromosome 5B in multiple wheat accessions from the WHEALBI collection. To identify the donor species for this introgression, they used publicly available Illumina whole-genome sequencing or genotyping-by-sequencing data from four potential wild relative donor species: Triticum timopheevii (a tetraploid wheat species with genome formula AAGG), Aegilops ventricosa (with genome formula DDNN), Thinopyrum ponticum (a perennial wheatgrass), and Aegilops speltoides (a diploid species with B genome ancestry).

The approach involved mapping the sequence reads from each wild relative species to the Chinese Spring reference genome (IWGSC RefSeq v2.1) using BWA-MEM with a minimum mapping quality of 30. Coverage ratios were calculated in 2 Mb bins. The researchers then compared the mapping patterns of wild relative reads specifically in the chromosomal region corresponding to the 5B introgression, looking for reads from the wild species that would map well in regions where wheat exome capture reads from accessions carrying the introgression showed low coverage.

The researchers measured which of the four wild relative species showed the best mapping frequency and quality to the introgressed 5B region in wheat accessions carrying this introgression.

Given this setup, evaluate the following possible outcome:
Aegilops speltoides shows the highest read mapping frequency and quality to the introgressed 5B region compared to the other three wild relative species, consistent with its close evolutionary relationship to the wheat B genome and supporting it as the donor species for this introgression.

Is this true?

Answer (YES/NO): NO